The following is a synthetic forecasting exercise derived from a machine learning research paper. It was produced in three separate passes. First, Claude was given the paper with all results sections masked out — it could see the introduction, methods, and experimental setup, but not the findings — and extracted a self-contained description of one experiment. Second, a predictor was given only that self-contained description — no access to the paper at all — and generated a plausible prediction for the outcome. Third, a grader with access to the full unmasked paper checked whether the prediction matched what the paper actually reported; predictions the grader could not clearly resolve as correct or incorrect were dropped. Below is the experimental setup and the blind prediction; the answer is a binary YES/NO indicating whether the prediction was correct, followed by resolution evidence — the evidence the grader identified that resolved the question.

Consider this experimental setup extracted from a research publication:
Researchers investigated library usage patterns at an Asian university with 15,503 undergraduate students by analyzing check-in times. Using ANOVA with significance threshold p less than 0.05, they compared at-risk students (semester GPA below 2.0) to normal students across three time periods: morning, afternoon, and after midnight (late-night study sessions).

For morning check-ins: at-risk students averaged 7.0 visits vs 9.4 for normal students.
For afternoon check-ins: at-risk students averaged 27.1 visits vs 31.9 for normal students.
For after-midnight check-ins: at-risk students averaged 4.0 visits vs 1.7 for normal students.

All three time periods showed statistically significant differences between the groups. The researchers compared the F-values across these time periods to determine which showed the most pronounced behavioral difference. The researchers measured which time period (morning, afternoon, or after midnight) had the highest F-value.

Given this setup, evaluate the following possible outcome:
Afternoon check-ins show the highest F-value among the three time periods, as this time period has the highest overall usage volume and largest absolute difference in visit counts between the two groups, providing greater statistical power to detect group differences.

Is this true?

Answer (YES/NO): NO